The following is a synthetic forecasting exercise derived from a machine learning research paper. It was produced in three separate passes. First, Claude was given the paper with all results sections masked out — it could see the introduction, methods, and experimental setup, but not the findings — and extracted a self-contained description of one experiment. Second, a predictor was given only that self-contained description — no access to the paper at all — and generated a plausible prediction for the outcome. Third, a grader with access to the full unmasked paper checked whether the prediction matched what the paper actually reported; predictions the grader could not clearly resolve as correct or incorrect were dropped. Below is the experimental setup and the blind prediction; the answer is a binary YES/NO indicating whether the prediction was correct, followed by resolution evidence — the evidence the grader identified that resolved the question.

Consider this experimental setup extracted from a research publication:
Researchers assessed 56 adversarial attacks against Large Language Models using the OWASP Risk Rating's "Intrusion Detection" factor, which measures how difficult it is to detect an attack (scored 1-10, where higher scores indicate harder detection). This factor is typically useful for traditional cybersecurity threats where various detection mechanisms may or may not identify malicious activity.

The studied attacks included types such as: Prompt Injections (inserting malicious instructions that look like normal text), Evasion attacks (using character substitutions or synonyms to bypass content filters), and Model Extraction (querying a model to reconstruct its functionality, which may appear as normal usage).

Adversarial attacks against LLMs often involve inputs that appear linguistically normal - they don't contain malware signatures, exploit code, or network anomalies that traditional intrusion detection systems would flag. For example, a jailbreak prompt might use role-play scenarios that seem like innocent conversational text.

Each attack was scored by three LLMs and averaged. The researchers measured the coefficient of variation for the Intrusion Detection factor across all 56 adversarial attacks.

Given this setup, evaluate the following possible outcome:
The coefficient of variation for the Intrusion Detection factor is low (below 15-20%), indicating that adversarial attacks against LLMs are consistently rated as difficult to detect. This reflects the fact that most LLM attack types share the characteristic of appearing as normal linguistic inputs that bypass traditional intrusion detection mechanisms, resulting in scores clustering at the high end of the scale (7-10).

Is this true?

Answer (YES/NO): NO